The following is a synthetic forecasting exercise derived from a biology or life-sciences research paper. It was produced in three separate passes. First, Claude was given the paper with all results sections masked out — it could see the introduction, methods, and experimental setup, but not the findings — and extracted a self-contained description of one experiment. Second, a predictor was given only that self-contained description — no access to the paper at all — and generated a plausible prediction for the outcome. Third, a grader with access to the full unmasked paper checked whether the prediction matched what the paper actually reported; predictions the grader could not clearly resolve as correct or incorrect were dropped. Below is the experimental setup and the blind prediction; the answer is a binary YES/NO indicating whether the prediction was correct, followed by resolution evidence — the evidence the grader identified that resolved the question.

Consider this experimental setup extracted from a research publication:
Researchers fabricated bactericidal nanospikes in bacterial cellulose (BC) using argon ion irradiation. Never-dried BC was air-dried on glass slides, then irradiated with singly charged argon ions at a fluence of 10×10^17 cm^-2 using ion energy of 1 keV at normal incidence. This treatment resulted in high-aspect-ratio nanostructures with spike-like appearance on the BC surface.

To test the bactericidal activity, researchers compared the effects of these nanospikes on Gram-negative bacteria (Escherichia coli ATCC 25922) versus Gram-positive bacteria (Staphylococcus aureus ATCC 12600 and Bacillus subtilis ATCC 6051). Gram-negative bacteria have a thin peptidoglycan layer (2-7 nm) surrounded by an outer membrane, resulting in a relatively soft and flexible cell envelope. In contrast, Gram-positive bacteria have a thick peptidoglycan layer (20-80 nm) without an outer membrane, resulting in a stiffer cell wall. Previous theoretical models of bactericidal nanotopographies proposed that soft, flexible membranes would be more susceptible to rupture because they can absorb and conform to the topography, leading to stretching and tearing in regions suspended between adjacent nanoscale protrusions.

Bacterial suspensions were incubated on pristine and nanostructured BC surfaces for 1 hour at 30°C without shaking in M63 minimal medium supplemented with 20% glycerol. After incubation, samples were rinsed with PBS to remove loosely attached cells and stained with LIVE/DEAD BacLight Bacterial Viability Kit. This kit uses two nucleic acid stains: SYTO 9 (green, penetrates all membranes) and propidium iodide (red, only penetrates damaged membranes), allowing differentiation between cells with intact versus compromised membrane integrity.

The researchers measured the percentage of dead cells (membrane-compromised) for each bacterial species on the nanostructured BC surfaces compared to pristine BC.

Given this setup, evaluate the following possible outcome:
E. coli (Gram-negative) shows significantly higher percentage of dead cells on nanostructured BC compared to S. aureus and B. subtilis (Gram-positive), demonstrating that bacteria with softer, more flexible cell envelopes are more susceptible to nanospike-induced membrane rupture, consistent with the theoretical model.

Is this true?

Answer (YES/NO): NO